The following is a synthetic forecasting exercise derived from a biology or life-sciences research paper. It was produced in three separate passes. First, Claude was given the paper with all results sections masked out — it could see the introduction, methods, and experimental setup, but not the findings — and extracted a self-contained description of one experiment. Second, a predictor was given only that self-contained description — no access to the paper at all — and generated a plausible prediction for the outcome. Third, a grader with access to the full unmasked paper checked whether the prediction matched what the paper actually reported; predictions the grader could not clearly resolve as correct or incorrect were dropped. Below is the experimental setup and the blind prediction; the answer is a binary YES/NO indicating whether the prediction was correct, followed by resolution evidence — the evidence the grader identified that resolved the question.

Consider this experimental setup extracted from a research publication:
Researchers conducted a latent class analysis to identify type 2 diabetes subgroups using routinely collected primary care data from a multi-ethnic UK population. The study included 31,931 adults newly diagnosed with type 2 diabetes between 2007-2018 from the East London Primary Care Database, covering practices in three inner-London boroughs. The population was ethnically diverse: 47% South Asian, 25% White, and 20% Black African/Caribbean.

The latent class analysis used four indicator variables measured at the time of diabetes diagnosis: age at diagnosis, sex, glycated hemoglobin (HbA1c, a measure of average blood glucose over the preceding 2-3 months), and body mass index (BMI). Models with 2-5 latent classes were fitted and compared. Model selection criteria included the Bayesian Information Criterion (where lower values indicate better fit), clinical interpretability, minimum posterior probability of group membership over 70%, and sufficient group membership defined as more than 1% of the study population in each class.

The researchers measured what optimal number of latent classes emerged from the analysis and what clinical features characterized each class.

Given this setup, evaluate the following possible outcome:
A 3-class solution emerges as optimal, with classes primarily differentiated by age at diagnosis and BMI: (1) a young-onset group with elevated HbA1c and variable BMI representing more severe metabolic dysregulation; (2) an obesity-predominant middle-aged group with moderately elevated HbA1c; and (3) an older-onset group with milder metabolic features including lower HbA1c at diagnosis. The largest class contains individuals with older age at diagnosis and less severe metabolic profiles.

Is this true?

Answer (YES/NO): NO